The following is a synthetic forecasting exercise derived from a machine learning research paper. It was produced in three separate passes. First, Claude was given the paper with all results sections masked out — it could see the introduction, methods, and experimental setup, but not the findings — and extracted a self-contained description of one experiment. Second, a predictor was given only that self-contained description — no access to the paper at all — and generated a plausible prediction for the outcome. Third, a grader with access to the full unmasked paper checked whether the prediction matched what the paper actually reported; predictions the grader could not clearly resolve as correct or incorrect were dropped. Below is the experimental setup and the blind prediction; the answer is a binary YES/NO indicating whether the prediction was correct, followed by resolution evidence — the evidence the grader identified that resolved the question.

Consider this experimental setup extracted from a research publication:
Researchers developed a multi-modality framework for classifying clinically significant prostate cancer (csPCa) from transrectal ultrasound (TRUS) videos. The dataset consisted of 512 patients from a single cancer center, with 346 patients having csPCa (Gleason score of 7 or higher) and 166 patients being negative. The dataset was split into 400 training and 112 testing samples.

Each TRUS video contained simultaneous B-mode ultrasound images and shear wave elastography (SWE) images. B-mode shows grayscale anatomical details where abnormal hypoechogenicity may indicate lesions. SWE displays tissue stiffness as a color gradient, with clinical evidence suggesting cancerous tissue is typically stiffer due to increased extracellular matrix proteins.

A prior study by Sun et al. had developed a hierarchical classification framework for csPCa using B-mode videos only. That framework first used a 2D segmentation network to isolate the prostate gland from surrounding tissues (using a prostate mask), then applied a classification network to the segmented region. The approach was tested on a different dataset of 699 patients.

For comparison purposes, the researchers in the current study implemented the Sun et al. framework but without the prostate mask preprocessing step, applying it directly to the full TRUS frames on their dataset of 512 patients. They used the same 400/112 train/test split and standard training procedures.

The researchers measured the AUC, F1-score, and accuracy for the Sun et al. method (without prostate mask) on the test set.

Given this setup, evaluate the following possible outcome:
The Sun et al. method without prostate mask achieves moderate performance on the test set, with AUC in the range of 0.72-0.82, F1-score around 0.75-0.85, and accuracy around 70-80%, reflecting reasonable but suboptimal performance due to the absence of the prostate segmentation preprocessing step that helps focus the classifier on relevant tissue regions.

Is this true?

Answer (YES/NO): NO